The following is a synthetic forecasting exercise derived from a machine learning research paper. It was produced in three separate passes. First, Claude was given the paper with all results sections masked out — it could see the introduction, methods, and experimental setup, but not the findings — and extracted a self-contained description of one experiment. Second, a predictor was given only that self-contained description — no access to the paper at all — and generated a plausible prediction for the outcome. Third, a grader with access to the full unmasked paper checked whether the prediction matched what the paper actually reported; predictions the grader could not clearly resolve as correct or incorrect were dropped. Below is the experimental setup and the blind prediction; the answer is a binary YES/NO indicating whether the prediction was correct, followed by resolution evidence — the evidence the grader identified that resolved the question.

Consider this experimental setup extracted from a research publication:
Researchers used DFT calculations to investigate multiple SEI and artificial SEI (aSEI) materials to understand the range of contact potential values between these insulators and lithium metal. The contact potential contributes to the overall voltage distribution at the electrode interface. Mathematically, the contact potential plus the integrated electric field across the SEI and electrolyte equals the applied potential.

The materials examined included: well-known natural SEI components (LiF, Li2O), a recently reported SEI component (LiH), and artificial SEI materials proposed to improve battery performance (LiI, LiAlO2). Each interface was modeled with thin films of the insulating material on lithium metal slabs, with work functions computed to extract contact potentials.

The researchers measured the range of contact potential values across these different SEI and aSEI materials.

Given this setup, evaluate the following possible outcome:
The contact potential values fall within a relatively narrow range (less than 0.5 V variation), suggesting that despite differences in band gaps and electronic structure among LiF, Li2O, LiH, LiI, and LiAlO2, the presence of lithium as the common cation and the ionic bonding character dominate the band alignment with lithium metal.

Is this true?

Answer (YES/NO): NO